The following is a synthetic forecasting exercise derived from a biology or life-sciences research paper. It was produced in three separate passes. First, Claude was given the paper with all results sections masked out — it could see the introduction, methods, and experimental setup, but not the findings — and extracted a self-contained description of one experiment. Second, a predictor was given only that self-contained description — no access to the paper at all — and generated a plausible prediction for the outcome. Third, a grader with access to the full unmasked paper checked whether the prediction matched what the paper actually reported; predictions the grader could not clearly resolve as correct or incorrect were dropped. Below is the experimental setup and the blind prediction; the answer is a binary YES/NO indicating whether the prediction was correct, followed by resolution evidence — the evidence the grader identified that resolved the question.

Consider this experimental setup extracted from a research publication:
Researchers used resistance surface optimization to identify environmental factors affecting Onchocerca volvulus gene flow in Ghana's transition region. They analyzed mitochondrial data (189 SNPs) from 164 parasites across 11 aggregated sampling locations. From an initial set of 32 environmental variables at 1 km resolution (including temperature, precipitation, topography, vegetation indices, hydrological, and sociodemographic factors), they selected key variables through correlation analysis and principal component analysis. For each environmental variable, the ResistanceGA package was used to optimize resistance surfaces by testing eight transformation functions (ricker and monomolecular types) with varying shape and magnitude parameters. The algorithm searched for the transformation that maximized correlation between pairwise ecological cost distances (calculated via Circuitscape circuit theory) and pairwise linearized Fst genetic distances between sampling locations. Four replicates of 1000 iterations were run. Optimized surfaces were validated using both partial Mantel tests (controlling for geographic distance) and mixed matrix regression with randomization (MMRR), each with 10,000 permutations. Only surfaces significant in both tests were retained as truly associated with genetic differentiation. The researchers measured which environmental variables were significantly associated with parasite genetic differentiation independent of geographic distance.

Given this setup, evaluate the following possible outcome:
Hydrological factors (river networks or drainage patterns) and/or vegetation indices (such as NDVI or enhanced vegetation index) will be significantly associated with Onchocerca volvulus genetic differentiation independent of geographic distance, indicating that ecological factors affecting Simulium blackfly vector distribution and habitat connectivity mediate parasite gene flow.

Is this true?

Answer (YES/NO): NO